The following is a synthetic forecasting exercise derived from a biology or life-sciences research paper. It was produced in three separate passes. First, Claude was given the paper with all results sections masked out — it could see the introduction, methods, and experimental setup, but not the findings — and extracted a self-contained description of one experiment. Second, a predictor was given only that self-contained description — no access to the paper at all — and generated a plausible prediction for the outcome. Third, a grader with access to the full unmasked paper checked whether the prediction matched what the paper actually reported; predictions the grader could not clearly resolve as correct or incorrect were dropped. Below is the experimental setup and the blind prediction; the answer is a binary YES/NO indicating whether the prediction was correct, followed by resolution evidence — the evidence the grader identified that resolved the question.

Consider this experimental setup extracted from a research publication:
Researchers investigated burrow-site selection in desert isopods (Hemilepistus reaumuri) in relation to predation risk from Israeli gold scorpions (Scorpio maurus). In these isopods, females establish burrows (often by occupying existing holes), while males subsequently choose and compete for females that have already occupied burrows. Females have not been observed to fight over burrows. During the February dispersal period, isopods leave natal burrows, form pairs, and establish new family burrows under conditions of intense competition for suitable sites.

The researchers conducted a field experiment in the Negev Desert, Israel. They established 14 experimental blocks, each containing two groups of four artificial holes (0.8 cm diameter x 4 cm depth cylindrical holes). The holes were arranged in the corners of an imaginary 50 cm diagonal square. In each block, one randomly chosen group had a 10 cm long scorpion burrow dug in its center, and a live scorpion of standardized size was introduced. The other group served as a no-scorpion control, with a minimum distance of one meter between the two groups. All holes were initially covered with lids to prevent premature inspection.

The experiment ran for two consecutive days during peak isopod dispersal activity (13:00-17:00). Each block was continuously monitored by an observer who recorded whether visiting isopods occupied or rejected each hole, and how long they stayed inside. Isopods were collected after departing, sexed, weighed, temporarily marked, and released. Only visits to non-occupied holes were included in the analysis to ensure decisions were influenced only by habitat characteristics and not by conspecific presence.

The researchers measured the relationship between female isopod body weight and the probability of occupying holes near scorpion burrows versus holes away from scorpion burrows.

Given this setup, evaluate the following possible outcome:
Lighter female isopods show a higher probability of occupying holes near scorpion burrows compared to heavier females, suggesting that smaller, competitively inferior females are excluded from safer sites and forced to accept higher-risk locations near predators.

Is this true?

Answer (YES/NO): NO